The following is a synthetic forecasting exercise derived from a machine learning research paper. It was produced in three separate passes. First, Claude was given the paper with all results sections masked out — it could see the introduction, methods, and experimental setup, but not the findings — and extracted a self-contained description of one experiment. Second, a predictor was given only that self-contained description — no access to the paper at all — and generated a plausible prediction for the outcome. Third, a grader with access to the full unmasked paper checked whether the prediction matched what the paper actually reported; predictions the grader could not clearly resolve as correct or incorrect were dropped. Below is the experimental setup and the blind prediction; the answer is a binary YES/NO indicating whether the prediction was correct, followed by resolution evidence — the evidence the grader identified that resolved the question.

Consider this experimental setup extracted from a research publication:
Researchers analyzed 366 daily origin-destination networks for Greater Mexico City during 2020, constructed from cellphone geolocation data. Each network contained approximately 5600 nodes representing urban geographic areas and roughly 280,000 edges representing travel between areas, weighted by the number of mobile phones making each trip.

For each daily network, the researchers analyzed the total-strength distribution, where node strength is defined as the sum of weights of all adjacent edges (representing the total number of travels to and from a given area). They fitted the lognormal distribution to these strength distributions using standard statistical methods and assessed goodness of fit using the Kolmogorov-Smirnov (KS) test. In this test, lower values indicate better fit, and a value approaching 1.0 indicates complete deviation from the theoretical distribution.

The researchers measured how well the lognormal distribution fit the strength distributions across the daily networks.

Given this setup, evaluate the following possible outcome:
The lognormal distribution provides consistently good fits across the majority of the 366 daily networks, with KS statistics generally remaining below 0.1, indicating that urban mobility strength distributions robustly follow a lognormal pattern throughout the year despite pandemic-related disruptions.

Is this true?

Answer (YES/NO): NO